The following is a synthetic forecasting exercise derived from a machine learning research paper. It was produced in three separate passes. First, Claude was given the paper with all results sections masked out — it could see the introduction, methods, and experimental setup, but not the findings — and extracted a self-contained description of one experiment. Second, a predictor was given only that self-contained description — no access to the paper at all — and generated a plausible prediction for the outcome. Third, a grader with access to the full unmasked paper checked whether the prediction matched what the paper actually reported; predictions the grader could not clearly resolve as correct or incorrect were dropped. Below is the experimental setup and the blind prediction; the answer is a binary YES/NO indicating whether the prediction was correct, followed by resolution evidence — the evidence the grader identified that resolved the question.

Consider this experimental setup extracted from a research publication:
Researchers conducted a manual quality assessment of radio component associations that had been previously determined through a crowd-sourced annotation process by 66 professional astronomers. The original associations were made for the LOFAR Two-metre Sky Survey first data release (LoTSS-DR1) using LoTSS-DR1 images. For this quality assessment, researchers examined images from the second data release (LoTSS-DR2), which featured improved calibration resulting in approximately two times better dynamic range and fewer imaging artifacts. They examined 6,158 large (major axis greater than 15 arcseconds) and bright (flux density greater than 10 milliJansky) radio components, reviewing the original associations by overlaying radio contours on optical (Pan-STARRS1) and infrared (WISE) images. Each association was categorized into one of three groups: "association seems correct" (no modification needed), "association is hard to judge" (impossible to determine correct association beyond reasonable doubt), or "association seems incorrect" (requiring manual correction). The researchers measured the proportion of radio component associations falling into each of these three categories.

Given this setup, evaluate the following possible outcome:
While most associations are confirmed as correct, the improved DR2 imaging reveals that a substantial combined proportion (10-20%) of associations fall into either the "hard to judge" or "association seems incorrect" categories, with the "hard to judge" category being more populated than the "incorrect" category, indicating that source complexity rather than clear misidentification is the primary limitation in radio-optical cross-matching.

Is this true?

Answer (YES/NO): NO